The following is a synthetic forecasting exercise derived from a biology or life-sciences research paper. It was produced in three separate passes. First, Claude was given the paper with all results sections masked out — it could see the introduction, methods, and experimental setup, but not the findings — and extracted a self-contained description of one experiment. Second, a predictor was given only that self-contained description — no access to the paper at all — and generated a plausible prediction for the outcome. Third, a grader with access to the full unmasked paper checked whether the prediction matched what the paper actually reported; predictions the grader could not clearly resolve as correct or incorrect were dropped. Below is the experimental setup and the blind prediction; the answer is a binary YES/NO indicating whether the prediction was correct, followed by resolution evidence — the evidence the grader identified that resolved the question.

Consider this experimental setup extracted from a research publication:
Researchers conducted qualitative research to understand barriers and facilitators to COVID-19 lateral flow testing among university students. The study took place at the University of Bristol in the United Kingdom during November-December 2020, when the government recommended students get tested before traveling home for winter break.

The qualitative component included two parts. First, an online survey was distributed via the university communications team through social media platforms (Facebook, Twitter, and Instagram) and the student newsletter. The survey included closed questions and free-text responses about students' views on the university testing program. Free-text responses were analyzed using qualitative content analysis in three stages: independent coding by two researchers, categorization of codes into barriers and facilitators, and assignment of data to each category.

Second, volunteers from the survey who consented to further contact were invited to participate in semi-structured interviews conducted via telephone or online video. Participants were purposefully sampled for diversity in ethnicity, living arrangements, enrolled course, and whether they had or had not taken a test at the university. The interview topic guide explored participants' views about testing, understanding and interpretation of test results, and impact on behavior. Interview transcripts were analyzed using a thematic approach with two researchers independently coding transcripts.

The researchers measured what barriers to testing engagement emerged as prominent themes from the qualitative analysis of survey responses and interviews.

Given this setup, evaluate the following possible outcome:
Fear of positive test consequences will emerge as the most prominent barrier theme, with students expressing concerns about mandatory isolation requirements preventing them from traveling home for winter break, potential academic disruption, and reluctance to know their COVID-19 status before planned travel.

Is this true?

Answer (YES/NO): NO